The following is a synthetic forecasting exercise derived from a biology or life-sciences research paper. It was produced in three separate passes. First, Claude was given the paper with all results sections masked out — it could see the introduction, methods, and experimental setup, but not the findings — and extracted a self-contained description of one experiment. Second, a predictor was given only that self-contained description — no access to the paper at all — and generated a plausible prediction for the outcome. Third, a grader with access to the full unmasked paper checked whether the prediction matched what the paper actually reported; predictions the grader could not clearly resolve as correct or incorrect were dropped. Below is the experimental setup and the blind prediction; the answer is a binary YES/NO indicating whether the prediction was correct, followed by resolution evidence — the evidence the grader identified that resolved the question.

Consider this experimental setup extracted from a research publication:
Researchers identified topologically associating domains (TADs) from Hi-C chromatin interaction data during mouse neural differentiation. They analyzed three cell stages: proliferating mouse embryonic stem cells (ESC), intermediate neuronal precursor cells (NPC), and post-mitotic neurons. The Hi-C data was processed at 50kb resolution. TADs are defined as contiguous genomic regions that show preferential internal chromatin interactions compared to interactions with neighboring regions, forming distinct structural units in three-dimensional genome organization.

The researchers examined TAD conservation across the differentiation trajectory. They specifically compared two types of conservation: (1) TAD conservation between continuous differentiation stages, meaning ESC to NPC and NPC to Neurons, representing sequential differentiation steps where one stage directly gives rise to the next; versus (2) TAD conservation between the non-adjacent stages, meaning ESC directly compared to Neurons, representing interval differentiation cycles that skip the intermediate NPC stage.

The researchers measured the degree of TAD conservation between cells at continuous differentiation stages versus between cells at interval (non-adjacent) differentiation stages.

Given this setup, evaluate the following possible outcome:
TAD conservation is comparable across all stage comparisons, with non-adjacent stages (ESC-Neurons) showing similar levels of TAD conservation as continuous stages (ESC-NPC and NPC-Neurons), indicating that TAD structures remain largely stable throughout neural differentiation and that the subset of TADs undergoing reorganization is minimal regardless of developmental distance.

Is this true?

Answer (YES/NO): NO